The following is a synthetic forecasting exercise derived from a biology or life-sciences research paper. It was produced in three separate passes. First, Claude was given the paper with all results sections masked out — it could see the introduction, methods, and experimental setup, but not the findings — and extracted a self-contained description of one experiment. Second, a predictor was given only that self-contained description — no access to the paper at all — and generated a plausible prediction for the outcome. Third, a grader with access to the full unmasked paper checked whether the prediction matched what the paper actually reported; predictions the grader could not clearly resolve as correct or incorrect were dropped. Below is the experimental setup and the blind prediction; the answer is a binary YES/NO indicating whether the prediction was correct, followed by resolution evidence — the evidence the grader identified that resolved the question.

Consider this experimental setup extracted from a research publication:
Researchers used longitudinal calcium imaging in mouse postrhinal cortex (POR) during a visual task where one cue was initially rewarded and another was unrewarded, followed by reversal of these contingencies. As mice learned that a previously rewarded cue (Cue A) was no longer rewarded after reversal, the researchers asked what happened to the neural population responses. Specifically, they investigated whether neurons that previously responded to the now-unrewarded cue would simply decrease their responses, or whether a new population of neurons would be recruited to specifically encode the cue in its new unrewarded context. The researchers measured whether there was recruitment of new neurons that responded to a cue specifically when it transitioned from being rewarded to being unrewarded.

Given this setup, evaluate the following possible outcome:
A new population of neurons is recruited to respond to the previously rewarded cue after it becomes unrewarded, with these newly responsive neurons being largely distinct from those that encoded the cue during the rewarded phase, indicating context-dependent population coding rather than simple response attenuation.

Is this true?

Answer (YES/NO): YES